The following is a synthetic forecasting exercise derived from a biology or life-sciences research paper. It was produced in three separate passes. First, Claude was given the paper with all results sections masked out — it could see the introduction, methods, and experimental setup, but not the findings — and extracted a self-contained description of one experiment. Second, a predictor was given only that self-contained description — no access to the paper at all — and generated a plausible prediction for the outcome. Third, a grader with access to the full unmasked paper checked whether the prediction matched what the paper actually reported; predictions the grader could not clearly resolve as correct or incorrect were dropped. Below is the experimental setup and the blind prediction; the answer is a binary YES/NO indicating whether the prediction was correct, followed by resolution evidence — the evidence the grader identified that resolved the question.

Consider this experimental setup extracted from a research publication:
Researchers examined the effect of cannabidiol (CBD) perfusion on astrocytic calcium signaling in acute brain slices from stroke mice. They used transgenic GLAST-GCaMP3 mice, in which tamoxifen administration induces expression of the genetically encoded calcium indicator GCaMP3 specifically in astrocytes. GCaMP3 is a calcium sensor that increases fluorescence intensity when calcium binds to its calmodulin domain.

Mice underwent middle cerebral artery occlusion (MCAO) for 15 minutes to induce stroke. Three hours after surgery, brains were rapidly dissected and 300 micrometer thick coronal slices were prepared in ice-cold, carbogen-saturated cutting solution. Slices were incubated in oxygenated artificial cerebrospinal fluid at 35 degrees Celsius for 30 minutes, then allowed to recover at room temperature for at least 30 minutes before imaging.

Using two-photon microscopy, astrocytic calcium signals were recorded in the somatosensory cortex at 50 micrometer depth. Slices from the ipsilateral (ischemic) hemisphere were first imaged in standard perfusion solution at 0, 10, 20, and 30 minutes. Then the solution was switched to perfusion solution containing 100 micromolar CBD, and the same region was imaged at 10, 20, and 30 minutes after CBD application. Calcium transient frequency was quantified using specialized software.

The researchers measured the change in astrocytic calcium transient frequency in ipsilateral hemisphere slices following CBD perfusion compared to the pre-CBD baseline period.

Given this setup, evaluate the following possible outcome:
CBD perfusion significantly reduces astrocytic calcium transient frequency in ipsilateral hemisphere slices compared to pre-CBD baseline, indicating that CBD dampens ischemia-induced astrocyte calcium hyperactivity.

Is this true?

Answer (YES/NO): NO